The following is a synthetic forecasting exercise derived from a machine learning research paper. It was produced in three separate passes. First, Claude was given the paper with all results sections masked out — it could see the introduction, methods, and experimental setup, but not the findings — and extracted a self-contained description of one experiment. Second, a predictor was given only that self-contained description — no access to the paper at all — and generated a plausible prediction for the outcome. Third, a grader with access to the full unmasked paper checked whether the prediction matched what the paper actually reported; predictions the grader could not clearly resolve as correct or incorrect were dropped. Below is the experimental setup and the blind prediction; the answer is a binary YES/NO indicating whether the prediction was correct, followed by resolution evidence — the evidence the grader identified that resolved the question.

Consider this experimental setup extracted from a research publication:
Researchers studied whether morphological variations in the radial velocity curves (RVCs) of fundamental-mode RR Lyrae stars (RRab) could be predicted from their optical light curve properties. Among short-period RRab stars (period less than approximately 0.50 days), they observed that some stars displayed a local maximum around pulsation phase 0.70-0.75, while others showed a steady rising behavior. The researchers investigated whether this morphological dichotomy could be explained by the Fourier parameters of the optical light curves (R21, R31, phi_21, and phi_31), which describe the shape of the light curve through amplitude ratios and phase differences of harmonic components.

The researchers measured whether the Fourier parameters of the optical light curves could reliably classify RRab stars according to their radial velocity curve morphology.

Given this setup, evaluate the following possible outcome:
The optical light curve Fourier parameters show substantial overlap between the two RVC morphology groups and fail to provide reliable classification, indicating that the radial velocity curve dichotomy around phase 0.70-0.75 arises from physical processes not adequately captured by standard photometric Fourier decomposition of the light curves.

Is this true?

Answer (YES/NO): YES